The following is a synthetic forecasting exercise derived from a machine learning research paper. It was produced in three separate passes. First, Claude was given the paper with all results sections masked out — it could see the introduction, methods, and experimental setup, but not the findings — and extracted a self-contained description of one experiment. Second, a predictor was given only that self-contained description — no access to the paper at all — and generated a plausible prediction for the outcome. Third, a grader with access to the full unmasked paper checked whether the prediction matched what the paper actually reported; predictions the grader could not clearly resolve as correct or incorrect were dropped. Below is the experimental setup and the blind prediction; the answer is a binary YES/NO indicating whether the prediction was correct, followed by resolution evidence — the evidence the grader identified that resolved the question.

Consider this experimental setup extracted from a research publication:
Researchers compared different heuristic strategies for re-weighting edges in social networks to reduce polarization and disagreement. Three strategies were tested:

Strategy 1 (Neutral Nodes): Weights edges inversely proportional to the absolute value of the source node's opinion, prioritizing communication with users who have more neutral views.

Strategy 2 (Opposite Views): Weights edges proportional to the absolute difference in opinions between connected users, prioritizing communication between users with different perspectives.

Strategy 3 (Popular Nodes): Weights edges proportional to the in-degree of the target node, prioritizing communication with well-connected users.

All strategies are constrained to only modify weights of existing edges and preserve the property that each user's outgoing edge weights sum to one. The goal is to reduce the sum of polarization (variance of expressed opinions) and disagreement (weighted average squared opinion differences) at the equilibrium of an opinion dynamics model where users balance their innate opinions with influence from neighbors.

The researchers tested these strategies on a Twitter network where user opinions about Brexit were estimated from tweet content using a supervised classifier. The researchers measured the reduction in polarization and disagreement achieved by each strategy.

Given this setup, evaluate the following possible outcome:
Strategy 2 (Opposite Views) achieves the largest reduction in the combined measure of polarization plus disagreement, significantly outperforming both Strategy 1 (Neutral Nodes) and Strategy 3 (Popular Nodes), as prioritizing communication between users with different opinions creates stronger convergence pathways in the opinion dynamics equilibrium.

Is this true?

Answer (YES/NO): NO